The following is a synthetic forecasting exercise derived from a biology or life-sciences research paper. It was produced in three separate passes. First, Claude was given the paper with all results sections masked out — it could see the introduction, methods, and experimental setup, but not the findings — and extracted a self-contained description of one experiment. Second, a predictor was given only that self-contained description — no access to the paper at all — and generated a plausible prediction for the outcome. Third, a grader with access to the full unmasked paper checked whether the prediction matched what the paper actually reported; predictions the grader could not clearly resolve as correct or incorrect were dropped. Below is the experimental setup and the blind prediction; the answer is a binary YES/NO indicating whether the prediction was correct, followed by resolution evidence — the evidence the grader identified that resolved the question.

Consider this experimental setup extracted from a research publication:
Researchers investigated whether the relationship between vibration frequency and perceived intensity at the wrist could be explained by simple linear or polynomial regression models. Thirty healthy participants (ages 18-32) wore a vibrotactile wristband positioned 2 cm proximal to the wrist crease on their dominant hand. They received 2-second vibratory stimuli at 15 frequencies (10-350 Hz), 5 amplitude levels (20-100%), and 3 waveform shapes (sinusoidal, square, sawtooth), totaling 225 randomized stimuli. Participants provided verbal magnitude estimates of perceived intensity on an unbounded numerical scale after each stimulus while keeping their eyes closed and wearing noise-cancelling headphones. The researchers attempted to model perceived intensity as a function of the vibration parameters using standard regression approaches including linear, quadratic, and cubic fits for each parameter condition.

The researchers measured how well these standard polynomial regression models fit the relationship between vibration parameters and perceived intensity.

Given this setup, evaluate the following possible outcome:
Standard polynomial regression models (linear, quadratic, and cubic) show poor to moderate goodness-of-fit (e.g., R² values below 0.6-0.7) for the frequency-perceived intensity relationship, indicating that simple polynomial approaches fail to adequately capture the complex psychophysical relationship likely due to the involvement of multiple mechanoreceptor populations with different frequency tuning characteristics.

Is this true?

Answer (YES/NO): NO